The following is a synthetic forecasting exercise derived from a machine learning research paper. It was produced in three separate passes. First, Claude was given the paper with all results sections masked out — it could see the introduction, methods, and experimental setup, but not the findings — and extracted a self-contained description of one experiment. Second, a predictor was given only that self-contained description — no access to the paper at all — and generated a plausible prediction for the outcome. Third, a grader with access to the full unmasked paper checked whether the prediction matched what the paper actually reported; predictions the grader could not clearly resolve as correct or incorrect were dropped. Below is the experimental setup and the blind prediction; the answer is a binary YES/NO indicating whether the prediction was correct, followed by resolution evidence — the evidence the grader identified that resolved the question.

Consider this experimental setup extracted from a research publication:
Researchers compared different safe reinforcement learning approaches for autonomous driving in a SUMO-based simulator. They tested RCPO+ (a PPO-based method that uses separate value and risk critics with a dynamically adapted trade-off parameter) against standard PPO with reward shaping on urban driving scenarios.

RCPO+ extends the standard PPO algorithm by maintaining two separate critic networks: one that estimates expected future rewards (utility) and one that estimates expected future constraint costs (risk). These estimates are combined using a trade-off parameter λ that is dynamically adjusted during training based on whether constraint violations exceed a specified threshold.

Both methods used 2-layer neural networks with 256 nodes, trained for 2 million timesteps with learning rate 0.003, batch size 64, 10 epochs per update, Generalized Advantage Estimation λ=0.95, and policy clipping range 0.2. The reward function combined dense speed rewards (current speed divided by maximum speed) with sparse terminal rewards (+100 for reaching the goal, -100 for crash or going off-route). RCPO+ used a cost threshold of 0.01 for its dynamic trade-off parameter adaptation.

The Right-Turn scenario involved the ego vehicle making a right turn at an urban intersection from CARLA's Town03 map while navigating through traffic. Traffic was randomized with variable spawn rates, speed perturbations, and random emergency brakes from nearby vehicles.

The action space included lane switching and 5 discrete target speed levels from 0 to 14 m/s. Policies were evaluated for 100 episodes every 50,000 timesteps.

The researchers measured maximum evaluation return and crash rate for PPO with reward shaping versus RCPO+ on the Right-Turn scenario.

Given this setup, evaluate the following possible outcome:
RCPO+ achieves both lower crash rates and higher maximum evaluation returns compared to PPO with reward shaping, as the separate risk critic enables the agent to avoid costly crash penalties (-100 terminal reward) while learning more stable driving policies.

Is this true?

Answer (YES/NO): NO